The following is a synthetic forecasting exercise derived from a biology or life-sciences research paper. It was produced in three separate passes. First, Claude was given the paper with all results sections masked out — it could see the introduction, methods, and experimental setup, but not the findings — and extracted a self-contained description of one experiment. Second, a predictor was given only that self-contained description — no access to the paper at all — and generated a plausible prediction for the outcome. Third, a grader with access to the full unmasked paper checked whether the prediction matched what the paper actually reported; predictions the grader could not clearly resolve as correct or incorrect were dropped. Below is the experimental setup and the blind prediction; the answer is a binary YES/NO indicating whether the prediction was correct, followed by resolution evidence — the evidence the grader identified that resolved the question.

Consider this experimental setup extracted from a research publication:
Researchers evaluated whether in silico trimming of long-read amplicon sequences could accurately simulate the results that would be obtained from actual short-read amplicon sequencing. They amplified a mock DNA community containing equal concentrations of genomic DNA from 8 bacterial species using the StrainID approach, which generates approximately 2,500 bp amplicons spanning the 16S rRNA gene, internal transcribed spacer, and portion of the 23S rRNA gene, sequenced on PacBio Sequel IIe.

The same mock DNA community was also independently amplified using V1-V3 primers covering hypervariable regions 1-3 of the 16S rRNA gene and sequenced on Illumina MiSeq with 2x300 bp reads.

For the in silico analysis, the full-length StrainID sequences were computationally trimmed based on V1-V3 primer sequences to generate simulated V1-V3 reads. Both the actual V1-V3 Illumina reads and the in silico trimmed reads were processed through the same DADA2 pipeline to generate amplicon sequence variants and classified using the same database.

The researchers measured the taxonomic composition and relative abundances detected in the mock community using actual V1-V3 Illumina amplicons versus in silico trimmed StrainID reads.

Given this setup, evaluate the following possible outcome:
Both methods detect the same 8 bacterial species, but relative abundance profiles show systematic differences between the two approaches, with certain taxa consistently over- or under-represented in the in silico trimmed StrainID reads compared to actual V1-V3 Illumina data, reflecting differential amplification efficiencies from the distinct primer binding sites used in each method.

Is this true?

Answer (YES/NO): YES